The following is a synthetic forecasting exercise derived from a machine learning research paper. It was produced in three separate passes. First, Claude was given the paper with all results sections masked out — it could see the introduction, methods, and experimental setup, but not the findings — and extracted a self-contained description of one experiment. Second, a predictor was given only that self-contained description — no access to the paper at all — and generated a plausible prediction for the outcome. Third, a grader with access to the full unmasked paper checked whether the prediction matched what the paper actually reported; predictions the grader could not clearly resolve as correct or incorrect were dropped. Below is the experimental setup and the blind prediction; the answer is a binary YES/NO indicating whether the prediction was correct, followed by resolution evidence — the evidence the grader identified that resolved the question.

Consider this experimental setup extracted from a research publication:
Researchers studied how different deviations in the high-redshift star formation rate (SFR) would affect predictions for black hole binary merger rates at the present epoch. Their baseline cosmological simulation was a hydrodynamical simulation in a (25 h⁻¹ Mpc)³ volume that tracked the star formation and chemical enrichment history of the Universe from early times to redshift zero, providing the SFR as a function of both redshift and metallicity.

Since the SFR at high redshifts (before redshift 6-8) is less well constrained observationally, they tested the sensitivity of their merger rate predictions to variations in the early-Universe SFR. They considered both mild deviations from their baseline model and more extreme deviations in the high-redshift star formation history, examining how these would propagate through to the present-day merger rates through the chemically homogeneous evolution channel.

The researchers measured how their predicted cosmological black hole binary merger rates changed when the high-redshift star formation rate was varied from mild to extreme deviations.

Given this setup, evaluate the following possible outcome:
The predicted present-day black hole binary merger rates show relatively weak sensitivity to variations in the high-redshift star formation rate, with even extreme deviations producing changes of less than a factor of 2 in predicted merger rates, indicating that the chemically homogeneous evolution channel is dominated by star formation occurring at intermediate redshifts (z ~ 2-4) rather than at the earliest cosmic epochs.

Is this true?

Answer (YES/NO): YES